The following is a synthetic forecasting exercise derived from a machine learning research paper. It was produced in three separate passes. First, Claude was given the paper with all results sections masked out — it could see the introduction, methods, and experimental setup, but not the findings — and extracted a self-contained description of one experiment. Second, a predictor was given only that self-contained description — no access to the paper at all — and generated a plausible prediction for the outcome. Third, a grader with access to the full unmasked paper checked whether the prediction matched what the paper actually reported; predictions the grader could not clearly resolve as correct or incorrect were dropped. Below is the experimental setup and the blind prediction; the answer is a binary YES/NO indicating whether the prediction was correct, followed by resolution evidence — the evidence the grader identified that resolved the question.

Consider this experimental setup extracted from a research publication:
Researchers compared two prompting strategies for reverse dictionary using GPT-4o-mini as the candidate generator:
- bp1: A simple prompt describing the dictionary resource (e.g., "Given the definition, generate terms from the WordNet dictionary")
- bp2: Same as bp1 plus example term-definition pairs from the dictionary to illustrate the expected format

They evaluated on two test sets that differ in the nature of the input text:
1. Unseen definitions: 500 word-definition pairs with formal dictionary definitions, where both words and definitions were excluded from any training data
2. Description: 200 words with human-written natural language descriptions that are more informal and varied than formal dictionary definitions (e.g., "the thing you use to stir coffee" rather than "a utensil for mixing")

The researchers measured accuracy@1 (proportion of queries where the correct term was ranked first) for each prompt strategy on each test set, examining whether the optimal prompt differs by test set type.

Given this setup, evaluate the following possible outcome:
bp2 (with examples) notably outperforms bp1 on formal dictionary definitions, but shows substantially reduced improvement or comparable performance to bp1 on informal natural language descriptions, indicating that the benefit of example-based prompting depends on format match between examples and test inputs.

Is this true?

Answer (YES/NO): YES